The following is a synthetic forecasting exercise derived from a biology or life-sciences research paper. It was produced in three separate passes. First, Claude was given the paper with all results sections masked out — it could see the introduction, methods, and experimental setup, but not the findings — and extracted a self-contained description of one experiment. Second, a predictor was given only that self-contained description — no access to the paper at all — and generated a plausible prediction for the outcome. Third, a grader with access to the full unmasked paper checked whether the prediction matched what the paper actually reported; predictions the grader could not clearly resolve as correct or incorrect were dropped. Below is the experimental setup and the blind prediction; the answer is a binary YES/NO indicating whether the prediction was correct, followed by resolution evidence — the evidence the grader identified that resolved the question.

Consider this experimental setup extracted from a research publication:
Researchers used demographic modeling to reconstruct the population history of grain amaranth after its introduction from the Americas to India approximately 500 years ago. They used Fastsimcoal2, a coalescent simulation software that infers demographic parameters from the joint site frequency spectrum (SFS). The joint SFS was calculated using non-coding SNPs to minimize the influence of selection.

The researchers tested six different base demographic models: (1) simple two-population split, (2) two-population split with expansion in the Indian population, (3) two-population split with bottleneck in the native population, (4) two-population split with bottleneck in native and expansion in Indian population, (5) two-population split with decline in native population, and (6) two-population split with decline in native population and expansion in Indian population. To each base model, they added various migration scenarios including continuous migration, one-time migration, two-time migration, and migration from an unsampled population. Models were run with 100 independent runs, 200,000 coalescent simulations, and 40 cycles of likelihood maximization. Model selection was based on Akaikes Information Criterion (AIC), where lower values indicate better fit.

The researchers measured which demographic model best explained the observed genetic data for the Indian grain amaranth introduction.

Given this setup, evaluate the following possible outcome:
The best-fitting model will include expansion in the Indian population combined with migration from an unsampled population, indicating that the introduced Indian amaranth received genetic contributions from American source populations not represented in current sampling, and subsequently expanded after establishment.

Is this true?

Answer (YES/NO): NO